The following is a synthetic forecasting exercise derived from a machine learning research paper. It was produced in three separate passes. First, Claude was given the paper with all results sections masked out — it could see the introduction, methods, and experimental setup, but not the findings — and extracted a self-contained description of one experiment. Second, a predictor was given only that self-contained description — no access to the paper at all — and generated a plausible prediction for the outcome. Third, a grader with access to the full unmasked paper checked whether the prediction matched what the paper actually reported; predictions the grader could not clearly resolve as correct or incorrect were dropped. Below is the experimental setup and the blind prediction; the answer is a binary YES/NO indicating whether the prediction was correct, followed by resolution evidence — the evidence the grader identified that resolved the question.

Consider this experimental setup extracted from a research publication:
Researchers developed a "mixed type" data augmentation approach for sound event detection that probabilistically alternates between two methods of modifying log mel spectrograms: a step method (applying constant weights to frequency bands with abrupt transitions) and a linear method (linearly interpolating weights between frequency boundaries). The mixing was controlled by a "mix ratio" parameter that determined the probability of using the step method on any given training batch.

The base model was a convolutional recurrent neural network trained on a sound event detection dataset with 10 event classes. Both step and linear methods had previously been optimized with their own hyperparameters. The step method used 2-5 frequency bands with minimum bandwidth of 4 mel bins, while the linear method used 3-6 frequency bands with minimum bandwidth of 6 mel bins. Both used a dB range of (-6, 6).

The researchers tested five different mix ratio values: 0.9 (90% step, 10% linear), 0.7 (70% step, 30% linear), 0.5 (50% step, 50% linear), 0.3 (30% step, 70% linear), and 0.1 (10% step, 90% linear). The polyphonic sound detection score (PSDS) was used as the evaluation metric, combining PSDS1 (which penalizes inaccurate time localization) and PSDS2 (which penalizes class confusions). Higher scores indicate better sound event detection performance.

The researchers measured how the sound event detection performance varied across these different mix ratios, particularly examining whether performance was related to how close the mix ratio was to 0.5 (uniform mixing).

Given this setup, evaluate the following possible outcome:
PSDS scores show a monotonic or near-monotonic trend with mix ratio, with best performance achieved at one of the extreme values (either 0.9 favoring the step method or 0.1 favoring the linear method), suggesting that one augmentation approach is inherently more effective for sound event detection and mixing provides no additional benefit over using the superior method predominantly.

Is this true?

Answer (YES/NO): NO